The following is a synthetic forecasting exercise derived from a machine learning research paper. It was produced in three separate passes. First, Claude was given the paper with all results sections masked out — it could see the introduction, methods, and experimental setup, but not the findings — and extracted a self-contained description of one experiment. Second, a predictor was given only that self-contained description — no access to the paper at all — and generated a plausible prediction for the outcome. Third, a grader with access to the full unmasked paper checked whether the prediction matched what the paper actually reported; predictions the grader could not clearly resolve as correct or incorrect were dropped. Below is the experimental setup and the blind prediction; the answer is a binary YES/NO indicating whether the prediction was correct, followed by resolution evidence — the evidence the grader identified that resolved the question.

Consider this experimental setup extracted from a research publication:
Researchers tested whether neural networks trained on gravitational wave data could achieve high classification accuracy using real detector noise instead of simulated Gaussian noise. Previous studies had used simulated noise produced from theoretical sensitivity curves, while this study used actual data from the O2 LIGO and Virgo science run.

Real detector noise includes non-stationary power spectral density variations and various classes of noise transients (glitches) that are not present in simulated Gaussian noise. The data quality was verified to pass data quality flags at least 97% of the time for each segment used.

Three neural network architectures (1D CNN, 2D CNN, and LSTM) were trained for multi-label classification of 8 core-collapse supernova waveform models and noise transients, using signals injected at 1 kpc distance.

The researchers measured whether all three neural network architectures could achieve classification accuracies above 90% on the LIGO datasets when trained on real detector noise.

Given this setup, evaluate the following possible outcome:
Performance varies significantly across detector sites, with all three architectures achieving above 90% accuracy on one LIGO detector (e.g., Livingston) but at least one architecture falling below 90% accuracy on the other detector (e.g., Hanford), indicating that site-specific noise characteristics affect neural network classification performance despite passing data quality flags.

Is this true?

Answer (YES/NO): NO